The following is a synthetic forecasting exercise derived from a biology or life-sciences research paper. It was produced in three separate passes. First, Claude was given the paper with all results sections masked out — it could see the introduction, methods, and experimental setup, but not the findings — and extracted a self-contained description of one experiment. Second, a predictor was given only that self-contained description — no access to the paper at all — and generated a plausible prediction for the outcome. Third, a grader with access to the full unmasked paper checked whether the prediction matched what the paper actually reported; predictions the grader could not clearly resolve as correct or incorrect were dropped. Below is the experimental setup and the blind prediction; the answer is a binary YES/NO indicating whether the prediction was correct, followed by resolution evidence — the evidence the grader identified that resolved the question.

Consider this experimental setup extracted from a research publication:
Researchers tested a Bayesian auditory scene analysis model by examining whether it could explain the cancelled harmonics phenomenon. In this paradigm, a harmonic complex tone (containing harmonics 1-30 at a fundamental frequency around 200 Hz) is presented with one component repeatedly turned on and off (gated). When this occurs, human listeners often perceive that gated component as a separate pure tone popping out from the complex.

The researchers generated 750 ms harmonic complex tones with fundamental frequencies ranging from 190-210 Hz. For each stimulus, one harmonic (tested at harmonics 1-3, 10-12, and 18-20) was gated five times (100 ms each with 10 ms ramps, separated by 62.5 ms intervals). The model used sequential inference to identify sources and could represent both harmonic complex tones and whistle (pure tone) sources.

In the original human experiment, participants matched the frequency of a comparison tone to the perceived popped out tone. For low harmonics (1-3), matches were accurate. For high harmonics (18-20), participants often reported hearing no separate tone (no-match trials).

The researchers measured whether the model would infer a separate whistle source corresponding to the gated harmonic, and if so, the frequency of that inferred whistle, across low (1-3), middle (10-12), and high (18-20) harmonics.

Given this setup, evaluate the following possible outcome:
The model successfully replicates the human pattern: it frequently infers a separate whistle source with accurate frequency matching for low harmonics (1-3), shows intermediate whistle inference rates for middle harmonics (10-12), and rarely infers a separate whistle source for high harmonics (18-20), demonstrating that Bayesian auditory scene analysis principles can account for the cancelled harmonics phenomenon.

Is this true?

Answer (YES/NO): NO